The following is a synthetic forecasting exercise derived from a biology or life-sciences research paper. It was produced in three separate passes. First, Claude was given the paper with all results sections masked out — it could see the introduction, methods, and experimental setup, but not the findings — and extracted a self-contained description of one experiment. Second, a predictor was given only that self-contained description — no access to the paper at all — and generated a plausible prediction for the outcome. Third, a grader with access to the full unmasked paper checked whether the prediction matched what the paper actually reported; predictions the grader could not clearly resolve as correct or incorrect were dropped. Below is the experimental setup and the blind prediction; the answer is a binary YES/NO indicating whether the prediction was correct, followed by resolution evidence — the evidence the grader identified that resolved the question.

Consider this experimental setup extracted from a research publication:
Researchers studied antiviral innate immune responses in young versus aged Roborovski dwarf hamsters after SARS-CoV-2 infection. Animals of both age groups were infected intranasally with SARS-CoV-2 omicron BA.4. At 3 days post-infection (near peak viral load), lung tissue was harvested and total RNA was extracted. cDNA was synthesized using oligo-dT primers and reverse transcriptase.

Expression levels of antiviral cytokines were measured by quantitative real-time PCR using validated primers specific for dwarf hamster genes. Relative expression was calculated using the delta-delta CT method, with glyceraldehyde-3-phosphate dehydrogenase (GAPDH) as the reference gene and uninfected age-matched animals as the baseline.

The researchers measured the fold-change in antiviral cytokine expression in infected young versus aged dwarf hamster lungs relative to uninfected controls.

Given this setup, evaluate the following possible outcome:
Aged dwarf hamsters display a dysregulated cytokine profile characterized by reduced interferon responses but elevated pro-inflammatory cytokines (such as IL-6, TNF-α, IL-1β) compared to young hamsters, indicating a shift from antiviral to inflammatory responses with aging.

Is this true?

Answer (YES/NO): NO